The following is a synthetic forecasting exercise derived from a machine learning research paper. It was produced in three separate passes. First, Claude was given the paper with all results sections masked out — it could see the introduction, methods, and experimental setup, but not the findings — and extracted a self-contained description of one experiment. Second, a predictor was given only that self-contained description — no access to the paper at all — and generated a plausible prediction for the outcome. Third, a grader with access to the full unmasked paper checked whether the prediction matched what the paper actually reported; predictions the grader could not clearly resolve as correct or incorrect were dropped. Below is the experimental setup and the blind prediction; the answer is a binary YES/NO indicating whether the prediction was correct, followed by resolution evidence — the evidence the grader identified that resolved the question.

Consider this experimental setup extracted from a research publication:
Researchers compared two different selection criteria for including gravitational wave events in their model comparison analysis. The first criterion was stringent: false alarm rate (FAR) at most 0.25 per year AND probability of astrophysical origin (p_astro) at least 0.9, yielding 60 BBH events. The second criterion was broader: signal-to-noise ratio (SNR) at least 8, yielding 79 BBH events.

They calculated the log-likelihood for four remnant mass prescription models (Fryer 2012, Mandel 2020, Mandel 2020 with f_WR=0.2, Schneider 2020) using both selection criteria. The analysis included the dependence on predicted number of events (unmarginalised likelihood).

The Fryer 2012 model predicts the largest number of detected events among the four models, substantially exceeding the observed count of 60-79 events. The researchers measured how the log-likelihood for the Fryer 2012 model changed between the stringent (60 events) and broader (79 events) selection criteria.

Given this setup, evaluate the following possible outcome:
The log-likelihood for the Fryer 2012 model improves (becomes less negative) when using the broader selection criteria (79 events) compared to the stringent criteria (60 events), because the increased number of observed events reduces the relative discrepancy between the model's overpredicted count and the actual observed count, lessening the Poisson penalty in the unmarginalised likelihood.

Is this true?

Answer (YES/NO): YES